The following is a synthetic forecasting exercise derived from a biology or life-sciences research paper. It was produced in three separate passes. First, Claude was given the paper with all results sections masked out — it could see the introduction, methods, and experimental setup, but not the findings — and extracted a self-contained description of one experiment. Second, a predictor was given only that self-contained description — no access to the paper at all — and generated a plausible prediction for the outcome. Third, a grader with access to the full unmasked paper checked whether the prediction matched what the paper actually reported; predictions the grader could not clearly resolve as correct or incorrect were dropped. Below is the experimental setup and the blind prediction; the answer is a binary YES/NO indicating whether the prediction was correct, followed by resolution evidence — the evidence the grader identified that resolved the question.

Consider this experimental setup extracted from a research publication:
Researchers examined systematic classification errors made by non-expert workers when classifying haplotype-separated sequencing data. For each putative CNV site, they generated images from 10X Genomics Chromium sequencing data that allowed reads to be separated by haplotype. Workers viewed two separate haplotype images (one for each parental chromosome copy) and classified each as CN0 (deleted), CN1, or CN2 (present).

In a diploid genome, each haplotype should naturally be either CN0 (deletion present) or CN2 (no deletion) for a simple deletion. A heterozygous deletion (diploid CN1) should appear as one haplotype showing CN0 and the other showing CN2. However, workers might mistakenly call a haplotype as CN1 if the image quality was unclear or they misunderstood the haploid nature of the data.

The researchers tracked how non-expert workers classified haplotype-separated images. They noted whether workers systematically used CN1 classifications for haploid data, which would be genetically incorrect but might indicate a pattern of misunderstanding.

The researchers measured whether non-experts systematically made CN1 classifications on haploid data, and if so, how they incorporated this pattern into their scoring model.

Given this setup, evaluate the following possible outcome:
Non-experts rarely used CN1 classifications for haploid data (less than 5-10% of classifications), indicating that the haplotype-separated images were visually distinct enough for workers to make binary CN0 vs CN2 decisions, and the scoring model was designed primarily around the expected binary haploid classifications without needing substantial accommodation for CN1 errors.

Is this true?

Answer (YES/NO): NO